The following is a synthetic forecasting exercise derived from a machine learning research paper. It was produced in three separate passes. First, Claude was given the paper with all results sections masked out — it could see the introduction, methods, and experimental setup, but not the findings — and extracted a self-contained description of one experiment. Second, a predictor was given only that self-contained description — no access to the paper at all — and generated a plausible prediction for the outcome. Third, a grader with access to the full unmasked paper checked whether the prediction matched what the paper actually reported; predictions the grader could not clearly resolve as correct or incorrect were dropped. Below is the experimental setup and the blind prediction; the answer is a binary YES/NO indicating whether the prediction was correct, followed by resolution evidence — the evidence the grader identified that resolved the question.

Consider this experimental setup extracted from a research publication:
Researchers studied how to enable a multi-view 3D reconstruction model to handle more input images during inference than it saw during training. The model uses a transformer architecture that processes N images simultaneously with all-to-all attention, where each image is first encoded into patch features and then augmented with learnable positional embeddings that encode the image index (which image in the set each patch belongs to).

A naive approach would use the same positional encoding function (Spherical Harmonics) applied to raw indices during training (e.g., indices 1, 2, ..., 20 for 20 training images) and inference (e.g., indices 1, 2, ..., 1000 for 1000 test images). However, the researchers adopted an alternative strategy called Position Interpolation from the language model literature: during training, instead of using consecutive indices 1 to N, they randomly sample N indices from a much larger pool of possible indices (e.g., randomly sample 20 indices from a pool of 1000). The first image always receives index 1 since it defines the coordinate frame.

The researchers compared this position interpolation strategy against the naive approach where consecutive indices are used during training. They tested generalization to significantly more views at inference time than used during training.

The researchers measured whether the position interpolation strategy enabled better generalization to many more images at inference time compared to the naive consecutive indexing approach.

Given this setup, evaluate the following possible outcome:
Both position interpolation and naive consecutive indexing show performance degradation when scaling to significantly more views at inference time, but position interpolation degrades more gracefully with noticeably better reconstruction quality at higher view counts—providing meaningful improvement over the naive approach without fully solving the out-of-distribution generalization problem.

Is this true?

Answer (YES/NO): NO